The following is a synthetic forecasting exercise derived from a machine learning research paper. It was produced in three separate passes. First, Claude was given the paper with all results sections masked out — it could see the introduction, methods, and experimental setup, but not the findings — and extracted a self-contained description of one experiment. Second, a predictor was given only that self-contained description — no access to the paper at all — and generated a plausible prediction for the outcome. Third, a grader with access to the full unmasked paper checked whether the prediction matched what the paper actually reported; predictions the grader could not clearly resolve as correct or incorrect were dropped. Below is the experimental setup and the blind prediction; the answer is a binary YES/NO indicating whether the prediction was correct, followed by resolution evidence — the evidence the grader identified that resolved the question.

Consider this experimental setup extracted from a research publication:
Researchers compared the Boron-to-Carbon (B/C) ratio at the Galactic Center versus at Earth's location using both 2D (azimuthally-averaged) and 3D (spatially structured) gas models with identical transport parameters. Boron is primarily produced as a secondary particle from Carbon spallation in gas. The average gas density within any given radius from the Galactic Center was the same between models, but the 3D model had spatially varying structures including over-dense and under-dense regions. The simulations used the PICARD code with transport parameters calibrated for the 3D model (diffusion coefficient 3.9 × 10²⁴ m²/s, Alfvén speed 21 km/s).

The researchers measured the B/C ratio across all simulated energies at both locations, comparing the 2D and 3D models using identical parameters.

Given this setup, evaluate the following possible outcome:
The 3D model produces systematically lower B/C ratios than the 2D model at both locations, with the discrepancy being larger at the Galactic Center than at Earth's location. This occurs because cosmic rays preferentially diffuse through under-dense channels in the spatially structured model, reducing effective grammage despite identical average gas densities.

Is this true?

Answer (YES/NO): YES